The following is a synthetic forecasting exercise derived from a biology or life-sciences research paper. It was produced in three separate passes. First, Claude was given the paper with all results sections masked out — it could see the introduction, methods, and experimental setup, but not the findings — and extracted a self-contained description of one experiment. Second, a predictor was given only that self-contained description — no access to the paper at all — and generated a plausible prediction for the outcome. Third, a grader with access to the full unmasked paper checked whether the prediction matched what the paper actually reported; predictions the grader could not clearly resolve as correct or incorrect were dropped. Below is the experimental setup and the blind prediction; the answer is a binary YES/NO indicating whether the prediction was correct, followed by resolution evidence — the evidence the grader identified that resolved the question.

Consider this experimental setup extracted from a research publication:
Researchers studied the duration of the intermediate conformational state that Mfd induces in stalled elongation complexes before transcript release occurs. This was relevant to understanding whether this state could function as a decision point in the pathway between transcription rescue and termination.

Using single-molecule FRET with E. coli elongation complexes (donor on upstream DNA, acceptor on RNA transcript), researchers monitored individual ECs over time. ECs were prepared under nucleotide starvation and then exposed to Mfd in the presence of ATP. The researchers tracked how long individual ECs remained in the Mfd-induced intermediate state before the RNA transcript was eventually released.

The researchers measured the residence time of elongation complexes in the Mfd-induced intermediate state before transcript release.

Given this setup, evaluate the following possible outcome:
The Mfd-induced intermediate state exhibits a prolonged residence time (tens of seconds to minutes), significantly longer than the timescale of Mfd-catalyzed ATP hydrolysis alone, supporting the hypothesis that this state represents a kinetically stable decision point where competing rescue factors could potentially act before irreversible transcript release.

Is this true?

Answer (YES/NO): NO